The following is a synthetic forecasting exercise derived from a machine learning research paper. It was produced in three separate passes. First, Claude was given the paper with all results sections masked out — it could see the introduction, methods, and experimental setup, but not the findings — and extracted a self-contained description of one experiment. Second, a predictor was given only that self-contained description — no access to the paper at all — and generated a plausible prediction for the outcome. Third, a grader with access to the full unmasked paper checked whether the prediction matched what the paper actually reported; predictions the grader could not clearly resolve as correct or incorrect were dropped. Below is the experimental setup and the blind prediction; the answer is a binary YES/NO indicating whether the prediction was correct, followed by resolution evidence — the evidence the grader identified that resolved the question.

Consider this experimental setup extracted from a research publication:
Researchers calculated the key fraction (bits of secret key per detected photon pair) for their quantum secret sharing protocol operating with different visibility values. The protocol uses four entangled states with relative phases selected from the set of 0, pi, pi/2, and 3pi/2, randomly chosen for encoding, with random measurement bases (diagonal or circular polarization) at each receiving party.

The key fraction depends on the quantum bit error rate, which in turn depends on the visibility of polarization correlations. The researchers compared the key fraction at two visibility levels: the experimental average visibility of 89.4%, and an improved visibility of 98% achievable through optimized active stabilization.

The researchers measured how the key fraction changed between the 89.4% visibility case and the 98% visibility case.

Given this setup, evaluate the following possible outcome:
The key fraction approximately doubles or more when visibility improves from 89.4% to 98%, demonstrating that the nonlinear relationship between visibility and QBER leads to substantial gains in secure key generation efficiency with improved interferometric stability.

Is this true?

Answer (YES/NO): YES